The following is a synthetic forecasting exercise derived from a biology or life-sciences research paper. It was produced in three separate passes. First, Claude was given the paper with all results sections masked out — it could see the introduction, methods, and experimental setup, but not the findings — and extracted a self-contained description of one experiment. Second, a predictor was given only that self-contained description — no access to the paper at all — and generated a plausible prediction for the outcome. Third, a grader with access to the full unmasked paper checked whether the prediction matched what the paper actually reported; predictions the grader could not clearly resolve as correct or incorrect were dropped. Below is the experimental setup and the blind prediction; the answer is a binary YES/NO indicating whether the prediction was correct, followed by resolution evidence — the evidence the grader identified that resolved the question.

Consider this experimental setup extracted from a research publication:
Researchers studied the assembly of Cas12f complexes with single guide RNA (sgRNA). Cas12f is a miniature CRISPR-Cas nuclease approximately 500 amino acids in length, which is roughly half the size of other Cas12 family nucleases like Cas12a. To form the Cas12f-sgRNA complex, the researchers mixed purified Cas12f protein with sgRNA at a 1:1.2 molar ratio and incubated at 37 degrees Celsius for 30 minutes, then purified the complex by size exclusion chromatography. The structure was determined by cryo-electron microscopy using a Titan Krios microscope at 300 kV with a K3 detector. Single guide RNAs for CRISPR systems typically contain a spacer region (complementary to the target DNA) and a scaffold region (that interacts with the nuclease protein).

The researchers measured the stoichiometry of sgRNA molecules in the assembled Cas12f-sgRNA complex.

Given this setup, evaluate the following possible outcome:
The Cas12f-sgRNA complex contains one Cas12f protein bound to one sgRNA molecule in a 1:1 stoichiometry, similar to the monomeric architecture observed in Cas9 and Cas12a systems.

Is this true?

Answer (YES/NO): NO